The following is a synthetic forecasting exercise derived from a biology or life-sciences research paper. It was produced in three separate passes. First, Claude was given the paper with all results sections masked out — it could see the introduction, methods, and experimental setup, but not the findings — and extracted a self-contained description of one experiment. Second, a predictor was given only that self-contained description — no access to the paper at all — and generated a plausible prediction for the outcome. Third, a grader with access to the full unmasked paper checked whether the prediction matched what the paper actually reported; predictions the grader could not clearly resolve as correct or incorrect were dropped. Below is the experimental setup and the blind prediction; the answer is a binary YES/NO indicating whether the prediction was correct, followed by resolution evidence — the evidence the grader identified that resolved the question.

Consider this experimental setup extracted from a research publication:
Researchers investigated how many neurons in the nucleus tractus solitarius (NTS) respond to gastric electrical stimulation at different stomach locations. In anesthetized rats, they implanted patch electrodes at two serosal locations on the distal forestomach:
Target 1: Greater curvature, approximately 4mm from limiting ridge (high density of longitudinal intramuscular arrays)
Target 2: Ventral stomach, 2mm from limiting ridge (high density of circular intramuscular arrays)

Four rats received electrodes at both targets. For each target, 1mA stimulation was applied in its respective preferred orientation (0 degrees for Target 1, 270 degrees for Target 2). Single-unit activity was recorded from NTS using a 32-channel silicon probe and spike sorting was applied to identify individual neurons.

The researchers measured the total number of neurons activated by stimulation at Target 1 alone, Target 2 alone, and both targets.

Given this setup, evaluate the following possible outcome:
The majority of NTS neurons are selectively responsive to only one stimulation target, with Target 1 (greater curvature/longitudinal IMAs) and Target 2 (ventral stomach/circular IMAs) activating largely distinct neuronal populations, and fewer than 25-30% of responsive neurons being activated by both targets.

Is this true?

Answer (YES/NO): NO